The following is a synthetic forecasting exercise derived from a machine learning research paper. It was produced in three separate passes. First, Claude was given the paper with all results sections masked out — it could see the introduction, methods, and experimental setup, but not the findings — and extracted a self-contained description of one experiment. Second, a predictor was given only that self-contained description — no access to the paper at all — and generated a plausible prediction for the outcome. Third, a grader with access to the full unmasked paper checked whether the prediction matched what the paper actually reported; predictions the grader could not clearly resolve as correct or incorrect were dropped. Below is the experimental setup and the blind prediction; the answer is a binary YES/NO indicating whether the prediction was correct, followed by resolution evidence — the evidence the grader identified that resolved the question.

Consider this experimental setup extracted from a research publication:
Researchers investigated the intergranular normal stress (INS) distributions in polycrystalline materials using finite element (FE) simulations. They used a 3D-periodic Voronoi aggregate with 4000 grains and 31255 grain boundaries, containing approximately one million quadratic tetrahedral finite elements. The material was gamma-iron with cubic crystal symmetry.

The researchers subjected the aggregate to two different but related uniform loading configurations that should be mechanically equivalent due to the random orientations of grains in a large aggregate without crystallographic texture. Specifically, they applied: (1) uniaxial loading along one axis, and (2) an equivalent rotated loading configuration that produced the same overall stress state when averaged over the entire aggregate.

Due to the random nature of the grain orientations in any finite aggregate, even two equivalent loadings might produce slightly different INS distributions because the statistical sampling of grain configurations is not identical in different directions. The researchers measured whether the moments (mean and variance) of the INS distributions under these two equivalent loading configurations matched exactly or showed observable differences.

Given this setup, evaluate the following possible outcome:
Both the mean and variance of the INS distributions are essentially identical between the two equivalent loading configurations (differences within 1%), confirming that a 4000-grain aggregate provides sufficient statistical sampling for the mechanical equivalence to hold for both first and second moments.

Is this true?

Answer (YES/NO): NO